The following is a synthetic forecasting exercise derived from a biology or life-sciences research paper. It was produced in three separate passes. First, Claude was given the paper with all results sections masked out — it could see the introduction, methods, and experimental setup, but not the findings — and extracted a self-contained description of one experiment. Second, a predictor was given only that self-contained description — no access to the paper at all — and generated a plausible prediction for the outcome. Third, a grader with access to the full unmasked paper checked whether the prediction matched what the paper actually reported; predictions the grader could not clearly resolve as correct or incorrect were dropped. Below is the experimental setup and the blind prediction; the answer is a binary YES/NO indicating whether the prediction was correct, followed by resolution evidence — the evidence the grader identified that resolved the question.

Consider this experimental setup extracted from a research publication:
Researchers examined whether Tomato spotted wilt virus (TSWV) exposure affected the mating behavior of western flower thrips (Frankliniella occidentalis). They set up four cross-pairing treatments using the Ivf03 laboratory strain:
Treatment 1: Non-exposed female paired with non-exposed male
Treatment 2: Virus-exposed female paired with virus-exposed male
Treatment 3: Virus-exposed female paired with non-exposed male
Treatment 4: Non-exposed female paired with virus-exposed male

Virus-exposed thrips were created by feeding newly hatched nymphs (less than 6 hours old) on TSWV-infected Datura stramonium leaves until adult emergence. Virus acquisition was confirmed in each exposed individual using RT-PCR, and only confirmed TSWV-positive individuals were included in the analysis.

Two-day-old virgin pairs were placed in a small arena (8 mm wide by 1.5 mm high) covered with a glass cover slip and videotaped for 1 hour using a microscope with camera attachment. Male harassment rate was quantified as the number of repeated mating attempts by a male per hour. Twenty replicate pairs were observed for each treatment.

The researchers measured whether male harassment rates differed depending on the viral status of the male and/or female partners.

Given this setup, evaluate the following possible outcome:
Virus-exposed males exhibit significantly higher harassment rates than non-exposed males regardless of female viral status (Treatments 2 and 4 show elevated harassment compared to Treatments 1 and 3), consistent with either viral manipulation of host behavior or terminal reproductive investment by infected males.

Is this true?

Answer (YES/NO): YES